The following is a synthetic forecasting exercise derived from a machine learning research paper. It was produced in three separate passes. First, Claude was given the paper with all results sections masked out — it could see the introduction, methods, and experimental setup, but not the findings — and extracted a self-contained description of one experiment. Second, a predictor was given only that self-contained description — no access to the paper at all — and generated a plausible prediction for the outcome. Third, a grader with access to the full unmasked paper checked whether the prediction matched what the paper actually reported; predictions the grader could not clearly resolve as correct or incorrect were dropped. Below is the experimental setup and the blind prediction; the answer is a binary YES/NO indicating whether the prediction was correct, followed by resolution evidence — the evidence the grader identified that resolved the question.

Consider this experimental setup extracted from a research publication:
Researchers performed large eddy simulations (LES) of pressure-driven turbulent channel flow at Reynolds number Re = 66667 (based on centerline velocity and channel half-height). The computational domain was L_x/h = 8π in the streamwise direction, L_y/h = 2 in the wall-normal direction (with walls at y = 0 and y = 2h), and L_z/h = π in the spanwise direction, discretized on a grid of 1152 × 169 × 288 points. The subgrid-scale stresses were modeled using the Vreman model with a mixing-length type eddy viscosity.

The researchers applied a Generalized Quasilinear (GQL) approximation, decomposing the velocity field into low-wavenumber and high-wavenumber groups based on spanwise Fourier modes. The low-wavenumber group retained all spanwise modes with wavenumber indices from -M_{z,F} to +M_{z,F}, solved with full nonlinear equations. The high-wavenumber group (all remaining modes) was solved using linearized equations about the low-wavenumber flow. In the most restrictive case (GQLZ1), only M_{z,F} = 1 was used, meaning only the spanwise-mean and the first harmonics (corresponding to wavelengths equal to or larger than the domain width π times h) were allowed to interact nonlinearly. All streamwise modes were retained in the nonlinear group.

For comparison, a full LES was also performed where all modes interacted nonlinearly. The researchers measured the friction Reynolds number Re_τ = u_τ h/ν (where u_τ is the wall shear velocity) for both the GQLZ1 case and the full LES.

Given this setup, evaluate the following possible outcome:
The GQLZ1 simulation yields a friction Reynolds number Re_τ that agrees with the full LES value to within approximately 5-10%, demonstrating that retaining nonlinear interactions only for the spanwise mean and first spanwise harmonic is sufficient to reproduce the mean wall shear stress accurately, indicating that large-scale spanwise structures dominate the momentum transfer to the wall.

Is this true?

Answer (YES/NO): NO